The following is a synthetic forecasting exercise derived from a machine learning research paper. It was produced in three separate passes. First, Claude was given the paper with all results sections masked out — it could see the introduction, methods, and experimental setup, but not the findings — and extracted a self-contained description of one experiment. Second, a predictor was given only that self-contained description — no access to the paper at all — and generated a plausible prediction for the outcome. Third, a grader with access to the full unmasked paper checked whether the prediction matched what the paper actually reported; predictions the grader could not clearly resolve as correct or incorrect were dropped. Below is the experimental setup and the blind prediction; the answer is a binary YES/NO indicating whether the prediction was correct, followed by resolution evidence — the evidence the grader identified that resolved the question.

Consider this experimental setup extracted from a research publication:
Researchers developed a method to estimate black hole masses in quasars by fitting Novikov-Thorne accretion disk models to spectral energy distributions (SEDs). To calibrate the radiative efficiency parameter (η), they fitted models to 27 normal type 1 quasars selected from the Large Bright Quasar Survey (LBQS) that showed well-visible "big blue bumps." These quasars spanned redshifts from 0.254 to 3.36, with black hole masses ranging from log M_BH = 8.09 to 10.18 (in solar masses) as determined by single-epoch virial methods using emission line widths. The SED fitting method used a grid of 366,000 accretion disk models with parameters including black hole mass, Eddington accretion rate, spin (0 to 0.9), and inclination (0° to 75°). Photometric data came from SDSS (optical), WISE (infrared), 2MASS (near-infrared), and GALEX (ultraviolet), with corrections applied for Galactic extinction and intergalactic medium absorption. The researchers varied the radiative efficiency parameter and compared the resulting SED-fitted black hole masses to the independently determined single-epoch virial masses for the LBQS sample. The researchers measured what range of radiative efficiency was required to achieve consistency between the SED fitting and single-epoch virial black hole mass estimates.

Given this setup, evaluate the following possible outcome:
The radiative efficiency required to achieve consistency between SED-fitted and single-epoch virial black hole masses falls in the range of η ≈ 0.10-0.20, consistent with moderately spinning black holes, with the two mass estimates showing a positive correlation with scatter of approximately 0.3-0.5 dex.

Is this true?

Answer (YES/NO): NO